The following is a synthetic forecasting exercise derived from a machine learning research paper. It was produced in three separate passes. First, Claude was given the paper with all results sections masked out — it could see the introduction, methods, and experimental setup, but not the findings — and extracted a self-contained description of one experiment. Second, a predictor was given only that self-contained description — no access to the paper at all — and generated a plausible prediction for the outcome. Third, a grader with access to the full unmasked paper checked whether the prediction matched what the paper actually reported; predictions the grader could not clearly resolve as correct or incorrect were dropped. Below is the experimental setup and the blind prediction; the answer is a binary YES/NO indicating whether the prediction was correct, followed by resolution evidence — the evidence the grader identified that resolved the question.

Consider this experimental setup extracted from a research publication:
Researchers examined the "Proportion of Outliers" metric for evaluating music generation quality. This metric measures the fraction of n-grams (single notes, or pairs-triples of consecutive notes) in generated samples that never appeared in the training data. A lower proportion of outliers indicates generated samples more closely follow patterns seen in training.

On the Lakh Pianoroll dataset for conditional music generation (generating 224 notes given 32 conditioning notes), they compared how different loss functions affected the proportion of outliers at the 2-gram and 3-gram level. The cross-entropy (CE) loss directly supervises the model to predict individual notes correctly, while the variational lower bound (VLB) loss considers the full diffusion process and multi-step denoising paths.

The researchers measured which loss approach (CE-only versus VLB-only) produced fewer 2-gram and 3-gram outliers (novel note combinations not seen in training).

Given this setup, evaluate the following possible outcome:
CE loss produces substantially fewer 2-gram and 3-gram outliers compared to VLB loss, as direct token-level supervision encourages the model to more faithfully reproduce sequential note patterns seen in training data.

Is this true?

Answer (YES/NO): NO